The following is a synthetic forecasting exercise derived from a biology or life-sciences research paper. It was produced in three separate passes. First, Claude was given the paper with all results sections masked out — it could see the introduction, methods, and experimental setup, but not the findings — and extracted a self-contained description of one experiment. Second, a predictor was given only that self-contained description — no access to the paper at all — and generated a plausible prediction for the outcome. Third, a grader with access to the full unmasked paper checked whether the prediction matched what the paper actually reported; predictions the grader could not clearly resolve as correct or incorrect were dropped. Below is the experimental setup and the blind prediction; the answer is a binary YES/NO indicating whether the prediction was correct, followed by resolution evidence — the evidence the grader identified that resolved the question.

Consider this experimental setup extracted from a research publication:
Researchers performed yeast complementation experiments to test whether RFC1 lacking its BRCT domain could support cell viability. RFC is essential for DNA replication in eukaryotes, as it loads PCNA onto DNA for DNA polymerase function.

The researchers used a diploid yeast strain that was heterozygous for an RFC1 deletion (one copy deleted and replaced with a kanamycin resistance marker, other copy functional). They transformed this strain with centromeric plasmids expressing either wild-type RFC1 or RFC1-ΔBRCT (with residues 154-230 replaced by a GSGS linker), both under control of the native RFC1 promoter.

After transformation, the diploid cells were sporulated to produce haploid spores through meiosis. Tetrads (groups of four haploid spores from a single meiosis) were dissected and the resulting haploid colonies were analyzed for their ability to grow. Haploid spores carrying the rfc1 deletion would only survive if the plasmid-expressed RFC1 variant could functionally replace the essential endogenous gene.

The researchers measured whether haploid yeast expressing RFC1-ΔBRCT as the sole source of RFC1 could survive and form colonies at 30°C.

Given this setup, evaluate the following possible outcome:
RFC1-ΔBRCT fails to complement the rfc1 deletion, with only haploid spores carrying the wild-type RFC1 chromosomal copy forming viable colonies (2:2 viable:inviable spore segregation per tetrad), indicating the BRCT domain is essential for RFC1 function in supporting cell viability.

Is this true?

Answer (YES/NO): NO